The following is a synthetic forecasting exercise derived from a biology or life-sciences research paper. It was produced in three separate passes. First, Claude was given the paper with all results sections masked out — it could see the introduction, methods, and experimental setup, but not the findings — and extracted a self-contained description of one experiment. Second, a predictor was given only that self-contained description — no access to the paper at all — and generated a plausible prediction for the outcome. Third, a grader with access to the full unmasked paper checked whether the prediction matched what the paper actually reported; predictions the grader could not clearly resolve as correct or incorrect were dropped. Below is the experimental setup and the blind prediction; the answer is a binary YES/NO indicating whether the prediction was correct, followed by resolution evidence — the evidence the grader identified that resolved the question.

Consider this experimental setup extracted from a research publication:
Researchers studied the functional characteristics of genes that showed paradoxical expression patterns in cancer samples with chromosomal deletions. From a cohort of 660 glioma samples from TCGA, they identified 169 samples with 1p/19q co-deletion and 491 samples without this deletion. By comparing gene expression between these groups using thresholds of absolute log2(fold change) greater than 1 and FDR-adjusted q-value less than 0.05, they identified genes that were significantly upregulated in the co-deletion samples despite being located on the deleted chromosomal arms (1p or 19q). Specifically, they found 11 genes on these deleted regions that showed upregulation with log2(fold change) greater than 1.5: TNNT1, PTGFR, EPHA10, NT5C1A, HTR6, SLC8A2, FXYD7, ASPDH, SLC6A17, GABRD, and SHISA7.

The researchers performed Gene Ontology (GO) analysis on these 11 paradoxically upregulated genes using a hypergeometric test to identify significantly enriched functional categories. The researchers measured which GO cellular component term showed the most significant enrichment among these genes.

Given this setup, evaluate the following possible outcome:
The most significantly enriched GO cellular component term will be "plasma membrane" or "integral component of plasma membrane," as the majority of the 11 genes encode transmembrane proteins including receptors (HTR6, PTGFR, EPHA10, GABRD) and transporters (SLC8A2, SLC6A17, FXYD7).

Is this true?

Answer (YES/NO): YES